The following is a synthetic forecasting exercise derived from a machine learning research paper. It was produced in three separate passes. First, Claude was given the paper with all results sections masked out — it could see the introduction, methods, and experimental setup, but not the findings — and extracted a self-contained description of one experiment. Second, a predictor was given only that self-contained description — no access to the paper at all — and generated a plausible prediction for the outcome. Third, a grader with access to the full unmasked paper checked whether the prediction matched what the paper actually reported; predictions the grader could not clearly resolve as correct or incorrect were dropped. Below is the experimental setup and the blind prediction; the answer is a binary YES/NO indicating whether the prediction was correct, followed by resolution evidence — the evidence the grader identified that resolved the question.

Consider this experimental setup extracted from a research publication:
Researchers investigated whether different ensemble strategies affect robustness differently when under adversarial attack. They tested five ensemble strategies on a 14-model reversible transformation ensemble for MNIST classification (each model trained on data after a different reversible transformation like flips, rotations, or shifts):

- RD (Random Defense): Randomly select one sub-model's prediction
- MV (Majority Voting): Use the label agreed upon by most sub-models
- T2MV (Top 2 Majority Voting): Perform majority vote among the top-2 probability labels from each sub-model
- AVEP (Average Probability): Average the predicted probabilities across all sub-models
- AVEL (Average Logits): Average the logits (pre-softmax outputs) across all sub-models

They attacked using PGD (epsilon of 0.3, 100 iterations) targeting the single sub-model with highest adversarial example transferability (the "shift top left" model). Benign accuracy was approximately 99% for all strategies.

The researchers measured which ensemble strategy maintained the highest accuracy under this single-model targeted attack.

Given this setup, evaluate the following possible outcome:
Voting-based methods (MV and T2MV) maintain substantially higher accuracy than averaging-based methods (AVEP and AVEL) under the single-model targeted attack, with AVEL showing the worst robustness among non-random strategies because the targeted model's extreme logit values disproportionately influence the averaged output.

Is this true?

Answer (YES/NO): NO